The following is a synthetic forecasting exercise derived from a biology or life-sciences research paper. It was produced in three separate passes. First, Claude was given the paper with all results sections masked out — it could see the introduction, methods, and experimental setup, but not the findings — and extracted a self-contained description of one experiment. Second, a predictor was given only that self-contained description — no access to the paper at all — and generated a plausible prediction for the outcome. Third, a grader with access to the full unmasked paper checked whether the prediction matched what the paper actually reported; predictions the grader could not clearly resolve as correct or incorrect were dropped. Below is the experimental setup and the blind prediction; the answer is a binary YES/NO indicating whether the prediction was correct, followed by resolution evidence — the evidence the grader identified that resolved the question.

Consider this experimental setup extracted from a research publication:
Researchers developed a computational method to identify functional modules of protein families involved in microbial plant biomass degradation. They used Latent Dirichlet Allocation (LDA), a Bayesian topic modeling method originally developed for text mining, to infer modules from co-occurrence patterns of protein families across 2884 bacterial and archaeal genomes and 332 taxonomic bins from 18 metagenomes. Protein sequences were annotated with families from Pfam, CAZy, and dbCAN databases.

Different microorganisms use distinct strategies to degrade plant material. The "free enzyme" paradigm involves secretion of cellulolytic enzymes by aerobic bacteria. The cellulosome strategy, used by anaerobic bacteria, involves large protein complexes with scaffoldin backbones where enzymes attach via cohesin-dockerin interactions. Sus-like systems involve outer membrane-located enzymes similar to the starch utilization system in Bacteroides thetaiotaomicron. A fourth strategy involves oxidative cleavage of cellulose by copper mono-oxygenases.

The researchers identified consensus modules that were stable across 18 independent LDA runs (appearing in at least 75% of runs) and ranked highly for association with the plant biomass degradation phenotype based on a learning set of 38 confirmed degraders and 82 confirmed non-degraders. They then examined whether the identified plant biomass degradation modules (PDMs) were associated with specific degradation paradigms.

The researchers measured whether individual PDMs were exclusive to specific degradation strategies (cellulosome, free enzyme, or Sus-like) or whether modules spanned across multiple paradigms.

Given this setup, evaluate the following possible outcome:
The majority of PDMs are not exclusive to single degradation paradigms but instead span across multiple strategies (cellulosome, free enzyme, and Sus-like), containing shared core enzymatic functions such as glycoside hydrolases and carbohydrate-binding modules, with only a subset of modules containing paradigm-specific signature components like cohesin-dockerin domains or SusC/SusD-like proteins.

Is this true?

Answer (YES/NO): YES